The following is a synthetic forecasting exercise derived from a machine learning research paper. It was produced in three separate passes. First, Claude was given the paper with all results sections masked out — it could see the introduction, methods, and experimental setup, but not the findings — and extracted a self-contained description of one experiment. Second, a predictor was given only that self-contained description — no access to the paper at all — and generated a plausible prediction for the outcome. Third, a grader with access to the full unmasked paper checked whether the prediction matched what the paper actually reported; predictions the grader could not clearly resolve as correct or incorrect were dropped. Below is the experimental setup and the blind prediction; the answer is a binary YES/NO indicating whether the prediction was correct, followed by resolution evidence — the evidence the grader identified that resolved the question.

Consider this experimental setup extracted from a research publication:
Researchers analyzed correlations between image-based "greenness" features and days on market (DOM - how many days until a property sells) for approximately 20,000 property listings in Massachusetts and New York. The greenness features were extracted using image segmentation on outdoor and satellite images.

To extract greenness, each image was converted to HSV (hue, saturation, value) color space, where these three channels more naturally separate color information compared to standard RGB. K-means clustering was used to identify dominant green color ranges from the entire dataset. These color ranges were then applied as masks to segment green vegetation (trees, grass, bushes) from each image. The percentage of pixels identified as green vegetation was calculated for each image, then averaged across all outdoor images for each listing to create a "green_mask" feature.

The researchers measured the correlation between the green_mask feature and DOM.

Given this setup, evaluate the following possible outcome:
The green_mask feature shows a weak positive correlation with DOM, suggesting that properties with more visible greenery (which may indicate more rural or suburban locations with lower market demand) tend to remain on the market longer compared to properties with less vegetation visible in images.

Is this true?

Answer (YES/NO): NO